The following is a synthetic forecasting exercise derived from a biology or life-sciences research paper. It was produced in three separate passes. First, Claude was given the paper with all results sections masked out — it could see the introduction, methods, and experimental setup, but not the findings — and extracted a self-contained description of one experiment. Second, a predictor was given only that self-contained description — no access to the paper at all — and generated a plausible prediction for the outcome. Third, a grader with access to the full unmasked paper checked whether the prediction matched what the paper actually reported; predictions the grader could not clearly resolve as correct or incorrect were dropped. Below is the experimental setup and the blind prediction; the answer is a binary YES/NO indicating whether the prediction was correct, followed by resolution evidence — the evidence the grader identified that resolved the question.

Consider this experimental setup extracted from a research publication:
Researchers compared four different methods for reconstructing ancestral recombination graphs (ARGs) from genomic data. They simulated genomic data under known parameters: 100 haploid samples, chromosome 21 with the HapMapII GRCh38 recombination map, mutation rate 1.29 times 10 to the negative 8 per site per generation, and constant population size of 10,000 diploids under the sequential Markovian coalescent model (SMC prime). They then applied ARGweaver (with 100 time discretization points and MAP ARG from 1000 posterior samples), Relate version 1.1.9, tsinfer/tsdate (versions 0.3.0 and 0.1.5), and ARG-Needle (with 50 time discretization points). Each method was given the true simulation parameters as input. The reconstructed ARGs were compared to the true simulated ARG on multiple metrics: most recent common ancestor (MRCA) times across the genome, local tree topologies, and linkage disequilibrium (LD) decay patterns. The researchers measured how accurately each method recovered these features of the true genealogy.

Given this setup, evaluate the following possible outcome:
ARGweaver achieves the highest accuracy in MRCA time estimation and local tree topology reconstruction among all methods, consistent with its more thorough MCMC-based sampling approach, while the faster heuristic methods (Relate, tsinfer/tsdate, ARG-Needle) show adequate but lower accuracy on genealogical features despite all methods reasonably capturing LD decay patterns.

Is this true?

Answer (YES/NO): NO